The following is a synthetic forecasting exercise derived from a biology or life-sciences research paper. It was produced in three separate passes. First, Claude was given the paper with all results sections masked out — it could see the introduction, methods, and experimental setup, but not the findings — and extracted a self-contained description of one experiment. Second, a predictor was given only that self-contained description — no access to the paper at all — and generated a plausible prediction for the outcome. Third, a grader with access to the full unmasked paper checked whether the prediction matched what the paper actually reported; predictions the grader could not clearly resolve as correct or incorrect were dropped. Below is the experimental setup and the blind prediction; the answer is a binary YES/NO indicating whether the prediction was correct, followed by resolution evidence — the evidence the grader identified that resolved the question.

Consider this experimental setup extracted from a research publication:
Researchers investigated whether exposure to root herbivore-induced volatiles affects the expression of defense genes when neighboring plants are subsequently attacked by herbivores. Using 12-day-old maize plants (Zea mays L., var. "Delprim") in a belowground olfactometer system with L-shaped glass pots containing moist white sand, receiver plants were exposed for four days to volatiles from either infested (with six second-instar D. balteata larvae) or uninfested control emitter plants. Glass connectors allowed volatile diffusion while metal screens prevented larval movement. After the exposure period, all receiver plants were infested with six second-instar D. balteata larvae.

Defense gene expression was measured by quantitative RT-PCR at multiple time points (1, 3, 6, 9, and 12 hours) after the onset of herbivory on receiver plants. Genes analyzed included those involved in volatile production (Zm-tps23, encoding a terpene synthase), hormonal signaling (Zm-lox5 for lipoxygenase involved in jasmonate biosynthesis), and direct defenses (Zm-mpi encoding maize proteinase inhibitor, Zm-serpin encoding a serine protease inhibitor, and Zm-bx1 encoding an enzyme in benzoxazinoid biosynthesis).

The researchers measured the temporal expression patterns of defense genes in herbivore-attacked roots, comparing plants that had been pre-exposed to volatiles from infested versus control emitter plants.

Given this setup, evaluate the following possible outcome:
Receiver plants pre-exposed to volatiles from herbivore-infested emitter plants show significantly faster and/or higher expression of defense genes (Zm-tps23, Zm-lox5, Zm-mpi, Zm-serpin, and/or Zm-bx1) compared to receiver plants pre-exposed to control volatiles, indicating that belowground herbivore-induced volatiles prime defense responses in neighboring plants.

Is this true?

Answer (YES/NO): NO